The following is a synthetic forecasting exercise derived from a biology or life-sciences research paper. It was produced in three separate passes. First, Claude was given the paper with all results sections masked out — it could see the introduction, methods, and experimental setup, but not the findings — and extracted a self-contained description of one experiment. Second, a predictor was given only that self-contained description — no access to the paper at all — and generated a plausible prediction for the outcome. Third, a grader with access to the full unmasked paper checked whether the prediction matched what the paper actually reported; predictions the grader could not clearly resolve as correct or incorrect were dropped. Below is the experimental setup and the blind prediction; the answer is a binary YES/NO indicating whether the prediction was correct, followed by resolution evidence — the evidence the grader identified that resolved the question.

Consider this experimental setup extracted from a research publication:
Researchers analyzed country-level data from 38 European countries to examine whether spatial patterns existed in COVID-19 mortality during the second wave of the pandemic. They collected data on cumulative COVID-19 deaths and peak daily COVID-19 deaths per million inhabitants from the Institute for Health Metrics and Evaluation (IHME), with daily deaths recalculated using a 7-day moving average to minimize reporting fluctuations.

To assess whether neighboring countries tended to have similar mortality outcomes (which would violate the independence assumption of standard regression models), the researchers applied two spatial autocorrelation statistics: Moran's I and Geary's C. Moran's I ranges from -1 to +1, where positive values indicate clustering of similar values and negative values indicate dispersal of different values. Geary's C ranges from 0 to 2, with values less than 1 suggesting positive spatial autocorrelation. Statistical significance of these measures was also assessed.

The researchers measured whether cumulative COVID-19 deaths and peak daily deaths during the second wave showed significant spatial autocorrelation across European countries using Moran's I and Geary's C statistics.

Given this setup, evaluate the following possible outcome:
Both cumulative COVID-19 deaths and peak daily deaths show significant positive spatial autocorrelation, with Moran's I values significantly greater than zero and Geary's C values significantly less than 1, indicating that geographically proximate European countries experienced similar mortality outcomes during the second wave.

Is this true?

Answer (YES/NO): NO